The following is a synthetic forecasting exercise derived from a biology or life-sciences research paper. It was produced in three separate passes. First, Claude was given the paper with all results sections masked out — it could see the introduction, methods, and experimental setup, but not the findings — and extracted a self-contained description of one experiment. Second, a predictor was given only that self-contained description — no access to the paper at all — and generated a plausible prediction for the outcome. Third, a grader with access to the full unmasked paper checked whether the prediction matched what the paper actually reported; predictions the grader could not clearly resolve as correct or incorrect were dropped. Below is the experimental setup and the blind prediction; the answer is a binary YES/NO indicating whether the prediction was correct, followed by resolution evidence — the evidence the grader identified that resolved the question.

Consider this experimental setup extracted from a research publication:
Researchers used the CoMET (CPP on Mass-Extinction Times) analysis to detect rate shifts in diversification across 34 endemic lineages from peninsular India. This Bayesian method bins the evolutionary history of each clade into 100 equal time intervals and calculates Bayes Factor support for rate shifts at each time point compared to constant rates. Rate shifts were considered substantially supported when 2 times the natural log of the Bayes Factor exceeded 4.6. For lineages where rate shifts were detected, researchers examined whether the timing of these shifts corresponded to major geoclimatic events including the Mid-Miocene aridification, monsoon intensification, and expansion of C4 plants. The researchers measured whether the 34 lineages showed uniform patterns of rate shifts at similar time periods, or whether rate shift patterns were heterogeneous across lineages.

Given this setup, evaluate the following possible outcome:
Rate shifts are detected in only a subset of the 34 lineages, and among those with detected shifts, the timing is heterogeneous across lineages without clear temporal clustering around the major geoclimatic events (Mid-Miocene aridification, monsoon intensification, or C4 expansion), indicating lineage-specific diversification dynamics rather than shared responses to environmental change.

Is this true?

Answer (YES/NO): NO